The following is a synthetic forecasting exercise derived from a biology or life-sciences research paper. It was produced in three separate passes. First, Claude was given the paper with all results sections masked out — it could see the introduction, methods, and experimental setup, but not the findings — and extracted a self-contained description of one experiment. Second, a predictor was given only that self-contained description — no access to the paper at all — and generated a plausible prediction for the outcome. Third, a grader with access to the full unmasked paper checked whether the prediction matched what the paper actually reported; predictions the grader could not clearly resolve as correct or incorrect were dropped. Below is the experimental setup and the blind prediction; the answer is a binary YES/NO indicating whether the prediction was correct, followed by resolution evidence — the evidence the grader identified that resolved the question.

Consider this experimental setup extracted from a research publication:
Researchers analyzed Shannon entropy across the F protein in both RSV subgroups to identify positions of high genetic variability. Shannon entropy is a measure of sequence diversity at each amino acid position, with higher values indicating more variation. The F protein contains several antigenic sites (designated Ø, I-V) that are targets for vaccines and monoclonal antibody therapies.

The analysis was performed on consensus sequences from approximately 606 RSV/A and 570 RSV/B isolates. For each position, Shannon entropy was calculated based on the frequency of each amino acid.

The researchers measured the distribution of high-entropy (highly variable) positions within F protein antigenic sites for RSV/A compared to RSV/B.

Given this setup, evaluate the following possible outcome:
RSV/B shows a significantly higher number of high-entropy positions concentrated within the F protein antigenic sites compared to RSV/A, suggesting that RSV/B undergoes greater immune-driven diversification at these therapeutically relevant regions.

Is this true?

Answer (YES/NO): YES